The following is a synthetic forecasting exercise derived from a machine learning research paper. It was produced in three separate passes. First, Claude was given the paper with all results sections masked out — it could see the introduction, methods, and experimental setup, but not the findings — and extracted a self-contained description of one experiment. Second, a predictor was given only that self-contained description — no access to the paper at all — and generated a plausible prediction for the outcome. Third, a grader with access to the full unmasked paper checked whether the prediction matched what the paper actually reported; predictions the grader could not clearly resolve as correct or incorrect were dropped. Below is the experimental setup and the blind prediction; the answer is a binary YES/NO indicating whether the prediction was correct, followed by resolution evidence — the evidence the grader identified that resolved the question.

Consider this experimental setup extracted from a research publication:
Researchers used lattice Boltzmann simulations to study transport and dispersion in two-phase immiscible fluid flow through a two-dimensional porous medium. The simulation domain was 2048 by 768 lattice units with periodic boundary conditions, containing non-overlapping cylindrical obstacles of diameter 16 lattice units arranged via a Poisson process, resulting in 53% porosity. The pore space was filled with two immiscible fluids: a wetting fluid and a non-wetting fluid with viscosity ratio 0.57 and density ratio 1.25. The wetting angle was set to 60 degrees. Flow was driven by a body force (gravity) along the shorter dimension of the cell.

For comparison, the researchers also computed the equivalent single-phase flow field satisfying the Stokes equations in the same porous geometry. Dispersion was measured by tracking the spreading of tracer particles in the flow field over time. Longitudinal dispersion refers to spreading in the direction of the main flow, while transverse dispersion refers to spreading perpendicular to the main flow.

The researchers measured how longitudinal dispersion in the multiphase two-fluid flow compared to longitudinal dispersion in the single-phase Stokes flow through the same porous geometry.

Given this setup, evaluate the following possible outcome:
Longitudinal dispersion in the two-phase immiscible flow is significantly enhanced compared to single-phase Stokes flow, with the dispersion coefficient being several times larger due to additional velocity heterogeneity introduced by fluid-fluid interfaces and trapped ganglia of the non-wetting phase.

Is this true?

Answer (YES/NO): NO